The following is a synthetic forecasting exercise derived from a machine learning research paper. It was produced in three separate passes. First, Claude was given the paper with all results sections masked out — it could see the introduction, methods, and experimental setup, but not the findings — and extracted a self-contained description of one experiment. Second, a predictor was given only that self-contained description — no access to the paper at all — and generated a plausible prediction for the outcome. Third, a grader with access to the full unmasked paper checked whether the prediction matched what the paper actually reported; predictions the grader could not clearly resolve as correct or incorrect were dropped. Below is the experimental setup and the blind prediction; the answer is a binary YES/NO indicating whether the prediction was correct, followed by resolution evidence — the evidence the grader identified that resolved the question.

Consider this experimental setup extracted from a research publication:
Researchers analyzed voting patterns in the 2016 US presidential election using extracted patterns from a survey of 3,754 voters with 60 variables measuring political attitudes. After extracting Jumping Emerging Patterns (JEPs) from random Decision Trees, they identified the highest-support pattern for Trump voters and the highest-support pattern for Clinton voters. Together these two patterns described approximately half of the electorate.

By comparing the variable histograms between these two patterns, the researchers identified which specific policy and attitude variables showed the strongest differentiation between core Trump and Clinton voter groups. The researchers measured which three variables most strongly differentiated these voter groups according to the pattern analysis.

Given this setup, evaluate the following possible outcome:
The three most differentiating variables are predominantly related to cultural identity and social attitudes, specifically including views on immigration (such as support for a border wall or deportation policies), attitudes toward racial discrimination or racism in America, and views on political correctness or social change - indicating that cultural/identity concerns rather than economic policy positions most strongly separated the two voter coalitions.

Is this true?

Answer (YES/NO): NO